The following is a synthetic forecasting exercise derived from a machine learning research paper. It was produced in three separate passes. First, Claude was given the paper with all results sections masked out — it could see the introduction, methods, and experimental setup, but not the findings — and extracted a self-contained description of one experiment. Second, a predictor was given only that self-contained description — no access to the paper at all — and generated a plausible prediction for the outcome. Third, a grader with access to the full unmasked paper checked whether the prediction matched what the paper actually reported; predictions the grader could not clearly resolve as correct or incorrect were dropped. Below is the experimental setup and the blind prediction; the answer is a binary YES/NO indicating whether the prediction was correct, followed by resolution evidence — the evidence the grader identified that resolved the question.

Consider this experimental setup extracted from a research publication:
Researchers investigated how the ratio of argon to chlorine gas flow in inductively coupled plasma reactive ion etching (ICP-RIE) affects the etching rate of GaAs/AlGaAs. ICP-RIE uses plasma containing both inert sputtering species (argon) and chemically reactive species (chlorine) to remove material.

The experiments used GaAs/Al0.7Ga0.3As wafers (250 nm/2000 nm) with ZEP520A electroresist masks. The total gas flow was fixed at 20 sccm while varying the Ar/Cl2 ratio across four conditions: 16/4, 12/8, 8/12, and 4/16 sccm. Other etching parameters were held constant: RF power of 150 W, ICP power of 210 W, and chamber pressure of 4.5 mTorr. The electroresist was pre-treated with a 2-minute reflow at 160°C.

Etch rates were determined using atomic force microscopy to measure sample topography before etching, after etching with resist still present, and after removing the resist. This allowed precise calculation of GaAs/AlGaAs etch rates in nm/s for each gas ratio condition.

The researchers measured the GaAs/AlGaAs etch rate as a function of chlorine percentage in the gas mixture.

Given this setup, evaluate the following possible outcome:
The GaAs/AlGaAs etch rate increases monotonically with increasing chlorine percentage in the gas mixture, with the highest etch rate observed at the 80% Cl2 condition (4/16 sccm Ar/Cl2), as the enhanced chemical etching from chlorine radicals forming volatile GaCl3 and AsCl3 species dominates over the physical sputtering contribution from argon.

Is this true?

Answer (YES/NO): YES